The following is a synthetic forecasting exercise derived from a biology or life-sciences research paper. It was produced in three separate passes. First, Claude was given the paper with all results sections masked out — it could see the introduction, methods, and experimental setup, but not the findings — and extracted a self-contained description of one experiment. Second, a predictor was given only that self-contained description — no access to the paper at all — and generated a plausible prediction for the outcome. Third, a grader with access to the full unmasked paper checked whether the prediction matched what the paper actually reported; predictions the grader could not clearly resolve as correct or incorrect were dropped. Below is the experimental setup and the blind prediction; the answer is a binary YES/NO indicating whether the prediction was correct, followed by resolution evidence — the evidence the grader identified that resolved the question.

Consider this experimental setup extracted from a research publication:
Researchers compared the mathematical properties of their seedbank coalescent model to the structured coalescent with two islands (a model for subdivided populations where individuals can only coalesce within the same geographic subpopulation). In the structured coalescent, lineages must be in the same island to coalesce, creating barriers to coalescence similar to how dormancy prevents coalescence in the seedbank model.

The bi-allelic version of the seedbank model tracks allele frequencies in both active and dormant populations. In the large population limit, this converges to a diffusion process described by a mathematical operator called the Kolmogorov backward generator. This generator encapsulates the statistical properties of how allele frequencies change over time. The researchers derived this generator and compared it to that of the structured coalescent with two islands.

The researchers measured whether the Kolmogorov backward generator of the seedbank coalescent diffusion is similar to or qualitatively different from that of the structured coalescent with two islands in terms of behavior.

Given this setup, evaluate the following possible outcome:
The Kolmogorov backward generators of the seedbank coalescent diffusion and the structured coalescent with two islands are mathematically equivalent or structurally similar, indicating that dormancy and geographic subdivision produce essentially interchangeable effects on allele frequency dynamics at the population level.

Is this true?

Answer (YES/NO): NO